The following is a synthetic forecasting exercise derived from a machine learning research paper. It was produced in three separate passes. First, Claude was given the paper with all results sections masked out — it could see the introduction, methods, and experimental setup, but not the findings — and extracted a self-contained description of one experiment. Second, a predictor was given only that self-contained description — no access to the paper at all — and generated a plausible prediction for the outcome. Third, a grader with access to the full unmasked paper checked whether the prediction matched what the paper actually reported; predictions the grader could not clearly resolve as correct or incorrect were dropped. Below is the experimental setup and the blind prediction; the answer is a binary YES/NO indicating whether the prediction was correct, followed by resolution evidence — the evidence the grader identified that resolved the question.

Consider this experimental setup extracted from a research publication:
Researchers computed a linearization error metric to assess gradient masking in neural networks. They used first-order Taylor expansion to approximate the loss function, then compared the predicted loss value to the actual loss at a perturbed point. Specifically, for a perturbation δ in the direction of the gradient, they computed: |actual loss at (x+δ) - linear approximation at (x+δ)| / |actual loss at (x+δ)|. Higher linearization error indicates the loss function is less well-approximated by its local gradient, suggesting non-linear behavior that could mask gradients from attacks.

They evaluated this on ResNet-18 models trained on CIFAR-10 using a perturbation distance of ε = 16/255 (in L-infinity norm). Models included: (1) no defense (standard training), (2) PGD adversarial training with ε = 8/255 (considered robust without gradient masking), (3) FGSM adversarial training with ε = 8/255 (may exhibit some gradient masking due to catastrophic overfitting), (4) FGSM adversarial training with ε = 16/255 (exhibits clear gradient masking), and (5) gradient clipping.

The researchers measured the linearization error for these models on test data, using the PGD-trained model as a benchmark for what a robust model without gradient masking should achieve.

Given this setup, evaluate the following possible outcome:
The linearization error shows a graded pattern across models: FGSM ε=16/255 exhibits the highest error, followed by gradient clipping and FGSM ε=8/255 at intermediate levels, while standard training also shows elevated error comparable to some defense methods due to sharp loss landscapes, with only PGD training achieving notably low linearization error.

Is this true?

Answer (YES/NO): NO